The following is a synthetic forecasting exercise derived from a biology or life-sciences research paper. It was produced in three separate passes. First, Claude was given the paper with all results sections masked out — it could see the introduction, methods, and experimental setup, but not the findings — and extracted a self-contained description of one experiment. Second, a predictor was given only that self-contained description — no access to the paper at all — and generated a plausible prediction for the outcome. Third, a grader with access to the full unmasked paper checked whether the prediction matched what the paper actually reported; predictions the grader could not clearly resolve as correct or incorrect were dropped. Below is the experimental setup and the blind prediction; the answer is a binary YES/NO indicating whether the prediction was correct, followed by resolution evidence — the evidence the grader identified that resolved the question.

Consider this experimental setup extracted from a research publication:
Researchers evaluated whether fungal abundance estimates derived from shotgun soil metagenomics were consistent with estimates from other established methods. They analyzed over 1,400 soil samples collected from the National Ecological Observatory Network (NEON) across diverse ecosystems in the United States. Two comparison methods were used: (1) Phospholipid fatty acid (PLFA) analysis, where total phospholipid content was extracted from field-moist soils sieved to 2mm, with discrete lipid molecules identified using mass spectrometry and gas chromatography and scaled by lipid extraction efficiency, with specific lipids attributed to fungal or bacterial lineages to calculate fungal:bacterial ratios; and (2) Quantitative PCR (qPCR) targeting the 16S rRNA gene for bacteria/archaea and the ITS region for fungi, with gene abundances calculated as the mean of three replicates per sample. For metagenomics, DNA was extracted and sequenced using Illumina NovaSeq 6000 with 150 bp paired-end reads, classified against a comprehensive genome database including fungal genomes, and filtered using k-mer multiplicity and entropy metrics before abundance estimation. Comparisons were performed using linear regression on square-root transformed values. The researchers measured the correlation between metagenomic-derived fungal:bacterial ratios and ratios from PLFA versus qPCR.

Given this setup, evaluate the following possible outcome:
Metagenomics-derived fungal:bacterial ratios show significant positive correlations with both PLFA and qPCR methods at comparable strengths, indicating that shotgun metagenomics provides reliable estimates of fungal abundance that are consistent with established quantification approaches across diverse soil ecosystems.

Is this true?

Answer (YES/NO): NO